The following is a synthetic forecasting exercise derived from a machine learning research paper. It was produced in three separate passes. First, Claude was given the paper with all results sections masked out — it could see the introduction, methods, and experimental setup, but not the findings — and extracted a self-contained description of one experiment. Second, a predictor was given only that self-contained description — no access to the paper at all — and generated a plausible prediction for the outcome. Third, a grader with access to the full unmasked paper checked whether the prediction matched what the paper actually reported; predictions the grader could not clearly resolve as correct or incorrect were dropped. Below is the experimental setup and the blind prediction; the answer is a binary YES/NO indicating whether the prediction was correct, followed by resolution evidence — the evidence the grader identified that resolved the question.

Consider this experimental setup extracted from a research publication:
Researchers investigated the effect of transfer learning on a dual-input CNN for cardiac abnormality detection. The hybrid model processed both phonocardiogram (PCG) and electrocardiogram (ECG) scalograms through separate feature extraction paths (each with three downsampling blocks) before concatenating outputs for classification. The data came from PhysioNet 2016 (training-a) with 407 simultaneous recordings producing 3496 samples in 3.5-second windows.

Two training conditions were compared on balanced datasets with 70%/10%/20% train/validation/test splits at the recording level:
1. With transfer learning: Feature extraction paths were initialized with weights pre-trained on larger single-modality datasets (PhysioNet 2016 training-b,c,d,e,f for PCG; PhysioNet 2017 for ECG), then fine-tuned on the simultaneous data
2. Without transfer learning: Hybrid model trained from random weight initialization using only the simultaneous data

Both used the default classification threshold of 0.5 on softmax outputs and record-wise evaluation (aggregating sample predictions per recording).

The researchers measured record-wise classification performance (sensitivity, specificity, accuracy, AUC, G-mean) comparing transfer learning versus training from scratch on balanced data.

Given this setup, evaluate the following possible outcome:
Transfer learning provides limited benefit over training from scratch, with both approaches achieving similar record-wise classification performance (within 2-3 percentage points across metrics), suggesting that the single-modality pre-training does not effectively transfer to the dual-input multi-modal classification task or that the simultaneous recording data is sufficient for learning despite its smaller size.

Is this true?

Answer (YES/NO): NO